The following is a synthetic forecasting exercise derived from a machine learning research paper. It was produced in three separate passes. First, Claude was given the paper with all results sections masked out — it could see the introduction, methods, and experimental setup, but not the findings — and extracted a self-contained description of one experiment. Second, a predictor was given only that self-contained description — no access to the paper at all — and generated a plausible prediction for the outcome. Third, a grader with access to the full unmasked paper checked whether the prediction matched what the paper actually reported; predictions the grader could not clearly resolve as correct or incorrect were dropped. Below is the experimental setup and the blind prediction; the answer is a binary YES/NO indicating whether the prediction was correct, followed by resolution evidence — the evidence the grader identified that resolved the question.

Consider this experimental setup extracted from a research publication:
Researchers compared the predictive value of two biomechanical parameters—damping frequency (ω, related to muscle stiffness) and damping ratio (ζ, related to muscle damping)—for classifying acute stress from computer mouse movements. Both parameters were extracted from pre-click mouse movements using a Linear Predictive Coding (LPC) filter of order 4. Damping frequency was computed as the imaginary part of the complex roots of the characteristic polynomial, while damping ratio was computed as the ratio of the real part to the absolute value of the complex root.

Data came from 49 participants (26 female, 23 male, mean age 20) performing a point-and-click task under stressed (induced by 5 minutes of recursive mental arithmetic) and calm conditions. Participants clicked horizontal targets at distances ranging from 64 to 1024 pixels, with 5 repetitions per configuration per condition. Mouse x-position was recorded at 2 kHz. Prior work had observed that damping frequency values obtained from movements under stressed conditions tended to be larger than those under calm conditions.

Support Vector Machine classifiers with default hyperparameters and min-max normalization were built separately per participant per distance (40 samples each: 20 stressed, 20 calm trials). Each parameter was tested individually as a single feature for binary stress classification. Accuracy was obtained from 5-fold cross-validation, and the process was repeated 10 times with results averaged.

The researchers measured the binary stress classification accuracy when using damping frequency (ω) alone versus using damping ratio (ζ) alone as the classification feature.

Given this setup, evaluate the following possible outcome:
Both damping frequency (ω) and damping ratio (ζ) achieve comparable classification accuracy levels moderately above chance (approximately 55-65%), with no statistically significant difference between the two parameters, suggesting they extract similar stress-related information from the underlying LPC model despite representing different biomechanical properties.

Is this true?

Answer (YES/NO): NO